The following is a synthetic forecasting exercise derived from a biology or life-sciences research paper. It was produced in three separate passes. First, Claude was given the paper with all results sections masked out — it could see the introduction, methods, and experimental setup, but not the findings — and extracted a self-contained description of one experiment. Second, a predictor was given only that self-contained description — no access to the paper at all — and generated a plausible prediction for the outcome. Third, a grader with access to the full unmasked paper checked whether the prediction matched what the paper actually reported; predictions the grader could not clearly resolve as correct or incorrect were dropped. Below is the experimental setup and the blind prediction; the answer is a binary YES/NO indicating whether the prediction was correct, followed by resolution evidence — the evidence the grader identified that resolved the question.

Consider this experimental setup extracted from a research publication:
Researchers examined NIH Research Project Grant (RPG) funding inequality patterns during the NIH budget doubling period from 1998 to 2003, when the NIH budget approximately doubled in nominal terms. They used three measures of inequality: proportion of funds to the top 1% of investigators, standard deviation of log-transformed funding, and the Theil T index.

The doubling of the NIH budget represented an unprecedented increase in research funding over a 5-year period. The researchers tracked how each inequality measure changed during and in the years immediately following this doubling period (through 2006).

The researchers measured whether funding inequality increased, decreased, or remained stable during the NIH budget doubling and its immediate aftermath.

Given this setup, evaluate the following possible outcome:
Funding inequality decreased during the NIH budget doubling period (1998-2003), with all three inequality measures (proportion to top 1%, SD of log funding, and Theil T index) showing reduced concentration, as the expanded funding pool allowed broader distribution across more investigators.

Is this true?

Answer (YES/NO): NO